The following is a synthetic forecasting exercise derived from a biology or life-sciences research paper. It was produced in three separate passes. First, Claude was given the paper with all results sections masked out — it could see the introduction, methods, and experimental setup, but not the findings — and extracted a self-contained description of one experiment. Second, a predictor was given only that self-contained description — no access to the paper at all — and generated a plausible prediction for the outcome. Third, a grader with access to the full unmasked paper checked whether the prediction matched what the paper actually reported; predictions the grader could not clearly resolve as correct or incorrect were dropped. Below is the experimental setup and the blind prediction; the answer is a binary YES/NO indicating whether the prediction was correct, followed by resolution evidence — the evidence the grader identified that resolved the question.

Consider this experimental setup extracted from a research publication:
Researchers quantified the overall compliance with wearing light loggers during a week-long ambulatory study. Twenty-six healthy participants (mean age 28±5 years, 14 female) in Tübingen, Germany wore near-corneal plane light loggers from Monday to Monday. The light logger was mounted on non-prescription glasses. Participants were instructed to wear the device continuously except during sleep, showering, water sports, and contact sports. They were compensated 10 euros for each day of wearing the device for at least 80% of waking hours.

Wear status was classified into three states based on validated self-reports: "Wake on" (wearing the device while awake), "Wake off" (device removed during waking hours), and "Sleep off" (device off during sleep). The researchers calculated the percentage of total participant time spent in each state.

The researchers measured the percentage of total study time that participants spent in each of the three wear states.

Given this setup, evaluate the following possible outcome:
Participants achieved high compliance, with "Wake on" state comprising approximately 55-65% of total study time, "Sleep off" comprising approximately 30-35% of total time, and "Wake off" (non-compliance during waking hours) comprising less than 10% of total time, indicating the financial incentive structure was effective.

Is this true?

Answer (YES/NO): NO